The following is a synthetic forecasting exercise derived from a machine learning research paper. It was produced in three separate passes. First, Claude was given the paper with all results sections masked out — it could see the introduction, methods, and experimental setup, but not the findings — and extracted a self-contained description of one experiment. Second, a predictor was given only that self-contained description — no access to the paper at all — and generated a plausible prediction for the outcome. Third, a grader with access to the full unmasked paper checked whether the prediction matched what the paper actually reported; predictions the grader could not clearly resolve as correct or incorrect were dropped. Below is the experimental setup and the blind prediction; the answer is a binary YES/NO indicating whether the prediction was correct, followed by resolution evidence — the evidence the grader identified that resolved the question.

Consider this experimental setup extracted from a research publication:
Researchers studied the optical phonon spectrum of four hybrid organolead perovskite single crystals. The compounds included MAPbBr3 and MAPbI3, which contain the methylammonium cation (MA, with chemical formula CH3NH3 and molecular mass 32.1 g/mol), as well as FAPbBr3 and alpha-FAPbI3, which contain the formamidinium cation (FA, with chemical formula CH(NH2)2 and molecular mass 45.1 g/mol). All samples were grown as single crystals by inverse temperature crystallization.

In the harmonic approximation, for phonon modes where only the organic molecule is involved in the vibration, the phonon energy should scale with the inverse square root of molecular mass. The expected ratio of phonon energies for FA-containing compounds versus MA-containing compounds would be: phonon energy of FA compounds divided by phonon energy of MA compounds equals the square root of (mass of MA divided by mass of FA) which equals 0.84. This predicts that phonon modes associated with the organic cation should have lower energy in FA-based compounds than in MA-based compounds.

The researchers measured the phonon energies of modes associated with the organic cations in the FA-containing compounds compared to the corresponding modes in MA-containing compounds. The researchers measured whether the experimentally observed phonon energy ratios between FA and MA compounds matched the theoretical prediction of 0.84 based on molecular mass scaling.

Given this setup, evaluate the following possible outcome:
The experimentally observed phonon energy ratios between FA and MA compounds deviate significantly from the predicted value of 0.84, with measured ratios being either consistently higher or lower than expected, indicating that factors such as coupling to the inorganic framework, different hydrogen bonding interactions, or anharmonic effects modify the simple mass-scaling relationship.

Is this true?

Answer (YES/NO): NO